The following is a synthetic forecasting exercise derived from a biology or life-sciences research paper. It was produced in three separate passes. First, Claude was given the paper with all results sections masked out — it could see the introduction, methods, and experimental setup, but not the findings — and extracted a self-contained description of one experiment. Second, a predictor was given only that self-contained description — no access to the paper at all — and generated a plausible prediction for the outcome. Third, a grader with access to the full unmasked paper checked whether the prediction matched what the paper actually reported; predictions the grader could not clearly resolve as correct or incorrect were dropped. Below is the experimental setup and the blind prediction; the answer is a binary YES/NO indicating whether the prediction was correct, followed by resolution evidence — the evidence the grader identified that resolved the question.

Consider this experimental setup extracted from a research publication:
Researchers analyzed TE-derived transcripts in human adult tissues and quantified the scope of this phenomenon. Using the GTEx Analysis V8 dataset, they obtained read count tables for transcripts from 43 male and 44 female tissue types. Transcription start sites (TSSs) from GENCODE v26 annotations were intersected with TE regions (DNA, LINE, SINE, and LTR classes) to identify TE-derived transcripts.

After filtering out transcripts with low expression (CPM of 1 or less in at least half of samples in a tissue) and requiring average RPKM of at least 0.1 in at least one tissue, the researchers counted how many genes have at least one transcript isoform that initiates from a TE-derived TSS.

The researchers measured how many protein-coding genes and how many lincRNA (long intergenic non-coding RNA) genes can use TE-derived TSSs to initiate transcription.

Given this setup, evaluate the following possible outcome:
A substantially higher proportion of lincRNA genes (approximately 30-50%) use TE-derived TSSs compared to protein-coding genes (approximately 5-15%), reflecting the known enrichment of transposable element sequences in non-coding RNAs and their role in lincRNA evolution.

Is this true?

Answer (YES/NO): NO